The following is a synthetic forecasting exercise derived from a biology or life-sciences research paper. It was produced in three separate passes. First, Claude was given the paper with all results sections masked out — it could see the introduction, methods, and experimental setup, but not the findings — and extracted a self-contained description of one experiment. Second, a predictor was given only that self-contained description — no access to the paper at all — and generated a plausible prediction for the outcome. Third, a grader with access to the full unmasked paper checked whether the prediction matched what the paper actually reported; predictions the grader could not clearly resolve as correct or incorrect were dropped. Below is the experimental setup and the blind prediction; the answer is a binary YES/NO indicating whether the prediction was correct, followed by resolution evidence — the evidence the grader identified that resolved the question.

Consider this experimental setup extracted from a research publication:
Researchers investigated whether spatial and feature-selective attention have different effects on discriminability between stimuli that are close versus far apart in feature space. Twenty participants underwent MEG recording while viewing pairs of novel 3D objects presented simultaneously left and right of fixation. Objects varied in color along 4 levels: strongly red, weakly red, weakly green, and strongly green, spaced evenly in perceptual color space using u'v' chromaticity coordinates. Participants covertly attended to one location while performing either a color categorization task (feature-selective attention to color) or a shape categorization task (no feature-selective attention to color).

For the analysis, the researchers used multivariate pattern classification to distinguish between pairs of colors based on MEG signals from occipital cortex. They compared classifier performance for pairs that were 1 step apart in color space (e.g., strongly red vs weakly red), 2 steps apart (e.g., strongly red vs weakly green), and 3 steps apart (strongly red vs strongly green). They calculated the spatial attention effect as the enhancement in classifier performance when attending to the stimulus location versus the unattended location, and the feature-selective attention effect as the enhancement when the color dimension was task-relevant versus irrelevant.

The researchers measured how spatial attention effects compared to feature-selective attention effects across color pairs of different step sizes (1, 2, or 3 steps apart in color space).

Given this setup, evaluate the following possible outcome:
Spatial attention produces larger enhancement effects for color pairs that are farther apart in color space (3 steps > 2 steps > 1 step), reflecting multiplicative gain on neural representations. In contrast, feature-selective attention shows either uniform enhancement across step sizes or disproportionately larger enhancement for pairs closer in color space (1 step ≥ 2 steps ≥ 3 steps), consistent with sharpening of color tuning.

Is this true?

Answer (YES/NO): NO